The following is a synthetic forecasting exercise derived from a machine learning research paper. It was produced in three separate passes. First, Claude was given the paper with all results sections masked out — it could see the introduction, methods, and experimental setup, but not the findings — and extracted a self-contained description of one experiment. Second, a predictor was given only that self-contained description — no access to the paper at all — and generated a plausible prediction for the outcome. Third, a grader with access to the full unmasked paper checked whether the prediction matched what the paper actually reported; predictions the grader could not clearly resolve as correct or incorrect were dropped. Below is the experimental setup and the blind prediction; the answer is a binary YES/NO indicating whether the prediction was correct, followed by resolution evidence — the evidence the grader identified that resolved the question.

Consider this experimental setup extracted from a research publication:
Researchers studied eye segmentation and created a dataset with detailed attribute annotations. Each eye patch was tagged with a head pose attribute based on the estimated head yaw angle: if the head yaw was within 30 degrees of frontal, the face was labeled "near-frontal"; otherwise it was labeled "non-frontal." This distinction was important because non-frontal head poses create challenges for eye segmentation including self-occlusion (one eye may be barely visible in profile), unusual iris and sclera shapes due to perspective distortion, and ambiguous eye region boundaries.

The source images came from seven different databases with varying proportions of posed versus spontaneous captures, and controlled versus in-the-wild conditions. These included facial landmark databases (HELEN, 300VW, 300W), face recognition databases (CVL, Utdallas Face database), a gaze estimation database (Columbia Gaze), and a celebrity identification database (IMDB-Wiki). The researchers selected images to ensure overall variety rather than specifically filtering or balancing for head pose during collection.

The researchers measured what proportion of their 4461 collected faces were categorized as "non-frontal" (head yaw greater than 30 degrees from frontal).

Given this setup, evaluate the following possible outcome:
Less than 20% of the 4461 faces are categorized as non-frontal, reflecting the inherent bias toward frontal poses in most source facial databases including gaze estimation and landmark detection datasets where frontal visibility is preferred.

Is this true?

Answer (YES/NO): YES